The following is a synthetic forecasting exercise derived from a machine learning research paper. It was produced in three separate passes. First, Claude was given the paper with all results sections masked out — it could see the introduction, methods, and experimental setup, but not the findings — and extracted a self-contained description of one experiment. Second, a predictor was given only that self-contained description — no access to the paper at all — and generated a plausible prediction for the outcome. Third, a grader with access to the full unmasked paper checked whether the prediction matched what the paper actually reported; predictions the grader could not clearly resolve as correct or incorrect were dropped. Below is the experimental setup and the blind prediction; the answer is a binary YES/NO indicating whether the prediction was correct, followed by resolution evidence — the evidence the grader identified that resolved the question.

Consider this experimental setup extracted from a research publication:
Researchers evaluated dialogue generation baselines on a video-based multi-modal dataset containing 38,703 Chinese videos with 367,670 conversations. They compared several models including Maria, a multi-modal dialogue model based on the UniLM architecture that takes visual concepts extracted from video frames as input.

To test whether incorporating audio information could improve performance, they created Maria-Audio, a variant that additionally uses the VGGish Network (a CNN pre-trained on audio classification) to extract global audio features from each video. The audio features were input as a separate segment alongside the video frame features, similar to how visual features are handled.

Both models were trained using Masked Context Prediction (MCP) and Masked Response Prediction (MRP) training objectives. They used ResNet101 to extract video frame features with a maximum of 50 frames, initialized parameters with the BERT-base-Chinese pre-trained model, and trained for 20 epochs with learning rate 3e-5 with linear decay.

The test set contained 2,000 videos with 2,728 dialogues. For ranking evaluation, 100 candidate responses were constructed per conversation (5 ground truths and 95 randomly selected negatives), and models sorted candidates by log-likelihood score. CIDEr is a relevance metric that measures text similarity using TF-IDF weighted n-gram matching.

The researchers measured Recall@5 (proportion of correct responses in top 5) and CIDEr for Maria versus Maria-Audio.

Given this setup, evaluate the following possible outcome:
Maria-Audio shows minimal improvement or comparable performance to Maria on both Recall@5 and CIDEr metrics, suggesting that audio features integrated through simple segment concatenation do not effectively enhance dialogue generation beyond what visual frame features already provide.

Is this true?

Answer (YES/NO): NO